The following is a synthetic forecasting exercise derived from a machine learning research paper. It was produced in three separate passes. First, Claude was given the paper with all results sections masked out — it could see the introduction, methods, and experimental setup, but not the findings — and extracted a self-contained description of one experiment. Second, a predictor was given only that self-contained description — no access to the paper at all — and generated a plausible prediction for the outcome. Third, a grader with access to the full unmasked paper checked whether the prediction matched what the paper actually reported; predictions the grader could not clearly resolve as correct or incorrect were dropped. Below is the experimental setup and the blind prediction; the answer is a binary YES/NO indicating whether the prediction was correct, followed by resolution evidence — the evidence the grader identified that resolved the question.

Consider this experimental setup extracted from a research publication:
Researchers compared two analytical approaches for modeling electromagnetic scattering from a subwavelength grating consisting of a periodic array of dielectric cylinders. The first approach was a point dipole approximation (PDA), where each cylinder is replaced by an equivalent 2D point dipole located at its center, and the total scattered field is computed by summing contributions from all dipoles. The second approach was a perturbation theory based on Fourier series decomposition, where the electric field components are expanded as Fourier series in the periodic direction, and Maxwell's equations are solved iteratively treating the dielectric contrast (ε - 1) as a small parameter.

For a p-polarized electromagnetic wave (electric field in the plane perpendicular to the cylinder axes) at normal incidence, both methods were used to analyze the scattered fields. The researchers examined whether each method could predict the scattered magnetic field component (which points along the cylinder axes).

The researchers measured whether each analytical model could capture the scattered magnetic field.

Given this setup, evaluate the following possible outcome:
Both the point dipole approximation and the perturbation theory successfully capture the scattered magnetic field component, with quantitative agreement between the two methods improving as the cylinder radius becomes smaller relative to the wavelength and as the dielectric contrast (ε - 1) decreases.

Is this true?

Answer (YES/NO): NO